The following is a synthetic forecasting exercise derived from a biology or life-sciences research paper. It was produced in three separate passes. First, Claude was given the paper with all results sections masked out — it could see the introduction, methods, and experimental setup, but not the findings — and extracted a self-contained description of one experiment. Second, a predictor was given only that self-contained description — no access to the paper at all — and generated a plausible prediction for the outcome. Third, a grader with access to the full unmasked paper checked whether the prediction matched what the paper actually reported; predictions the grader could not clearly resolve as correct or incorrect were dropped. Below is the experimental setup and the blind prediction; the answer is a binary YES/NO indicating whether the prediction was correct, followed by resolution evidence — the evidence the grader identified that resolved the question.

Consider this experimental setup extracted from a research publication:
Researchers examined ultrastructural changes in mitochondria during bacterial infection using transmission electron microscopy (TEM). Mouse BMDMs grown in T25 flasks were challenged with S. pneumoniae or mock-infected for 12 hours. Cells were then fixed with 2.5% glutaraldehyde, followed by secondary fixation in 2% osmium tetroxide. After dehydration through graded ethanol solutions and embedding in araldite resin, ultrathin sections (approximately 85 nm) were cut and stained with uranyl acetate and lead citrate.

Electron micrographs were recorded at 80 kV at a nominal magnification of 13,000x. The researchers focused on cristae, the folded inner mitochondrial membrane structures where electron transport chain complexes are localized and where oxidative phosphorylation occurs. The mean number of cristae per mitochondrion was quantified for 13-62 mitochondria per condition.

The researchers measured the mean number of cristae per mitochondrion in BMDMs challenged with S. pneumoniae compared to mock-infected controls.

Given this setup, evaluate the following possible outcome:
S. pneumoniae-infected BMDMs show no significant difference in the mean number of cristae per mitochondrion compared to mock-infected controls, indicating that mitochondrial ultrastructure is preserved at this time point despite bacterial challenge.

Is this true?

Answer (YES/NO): NO